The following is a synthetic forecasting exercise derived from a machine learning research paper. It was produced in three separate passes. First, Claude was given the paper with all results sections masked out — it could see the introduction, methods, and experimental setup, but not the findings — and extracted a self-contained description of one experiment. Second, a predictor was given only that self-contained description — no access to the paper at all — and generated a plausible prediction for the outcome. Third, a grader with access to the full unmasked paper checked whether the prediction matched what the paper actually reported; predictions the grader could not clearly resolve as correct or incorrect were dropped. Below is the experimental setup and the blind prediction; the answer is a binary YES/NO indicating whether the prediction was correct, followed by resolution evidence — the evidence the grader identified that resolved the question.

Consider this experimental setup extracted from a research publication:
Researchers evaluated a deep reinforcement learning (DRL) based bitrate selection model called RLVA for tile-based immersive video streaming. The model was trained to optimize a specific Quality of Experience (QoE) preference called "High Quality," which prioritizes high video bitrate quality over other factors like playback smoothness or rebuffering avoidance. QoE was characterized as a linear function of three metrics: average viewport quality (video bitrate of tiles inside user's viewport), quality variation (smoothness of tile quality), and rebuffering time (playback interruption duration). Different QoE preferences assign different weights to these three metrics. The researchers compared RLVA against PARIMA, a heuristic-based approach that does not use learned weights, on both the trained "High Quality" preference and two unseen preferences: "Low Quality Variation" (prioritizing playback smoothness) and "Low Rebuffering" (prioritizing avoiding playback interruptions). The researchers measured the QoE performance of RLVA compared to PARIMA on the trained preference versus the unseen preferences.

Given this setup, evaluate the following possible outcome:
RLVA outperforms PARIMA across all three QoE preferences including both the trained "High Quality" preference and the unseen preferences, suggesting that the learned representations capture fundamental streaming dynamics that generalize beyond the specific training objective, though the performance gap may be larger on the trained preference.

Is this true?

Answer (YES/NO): NO